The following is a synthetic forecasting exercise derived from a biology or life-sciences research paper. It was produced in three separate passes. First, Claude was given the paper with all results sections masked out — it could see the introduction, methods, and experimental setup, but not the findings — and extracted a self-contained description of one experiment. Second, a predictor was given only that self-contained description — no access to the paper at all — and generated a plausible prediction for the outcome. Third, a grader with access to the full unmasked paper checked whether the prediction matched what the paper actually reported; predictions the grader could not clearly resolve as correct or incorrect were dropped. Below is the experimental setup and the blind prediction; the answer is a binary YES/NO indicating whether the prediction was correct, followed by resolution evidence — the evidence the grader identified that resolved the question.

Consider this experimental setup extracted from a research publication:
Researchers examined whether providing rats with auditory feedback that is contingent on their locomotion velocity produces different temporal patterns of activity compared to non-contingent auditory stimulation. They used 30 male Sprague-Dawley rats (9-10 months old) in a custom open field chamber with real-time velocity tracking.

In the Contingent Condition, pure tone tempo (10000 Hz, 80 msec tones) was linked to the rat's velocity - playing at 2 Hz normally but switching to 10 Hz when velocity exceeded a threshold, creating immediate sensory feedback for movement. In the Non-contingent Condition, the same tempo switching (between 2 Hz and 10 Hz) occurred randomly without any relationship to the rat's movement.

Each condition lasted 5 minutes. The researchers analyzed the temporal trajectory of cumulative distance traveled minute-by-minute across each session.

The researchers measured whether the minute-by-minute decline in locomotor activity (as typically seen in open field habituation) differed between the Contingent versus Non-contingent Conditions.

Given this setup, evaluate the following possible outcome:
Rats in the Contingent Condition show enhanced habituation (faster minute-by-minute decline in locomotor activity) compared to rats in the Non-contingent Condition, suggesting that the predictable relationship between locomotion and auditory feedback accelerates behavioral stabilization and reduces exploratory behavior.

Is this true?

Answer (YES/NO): NO